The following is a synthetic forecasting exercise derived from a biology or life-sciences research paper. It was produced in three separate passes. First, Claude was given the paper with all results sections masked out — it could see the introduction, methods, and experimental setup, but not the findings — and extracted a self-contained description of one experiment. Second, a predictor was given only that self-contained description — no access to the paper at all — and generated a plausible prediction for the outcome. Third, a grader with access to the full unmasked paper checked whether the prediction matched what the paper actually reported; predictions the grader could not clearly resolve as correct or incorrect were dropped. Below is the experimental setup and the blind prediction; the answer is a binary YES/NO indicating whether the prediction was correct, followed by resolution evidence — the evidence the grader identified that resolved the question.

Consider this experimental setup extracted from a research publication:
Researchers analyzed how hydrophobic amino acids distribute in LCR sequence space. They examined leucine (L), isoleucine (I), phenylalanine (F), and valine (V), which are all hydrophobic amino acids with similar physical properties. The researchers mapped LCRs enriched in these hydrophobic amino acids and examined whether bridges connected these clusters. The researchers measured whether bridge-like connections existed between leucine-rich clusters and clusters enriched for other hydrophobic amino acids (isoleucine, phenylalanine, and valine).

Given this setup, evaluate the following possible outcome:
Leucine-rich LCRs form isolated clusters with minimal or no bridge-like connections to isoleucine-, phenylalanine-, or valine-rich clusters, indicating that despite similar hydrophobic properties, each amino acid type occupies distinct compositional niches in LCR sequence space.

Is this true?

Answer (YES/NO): NO